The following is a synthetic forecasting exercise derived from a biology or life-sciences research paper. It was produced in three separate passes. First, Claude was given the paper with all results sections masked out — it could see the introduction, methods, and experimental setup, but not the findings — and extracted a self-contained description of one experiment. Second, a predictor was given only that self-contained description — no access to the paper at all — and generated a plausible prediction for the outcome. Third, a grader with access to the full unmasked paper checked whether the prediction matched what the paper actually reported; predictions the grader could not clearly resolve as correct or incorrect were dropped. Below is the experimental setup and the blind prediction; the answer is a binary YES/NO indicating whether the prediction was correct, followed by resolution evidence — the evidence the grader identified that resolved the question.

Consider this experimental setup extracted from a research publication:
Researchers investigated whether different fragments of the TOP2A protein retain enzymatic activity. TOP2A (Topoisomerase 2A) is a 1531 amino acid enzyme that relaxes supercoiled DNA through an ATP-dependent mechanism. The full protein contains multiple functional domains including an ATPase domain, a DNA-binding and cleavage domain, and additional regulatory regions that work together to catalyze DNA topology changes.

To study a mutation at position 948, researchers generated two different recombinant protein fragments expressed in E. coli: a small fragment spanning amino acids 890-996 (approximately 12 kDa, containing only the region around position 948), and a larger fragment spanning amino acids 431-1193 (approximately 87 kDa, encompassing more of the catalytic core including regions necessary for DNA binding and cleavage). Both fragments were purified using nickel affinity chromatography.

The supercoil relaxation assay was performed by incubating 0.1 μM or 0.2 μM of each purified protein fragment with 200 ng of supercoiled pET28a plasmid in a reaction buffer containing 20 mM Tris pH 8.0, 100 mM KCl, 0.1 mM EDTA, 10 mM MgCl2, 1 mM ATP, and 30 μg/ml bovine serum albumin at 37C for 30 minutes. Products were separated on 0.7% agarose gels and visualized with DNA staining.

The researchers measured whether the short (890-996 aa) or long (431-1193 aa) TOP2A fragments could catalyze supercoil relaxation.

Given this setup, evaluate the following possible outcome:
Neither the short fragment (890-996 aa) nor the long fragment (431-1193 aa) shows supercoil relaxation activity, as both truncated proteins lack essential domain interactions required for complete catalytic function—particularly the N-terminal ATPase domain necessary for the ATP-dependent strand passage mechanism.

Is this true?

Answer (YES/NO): NO